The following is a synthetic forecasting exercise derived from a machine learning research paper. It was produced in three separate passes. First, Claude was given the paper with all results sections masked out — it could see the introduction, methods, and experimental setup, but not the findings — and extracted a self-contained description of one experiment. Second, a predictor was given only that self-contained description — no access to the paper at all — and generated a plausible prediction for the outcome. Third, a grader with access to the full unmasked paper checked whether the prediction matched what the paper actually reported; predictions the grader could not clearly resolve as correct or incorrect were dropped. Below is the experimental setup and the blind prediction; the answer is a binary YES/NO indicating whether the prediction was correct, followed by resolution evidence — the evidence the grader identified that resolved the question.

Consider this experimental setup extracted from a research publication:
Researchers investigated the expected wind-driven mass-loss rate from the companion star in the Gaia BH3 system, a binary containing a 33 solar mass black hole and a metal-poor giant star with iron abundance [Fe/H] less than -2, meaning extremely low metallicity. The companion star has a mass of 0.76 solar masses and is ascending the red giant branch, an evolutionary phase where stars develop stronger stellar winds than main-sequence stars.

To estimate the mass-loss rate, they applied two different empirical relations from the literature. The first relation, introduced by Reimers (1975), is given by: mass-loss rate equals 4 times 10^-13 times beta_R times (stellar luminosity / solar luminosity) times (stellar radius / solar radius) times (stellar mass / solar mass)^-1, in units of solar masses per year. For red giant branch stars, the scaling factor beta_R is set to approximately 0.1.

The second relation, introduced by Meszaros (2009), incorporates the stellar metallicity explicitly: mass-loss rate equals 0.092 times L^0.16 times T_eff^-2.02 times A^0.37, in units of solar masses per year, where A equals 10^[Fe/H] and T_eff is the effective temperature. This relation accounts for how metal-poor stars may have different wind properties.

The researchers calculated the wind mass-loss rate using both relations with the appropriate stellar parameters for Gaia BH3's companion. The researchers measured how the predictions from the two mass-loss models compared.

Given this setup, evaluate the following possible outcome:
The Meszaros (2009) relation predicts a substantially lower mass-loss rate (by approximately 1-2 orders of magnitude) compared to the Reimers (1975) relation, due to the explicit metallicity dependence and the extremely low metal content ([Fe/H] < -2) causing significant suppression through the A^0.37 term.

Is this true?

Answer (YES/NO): NO